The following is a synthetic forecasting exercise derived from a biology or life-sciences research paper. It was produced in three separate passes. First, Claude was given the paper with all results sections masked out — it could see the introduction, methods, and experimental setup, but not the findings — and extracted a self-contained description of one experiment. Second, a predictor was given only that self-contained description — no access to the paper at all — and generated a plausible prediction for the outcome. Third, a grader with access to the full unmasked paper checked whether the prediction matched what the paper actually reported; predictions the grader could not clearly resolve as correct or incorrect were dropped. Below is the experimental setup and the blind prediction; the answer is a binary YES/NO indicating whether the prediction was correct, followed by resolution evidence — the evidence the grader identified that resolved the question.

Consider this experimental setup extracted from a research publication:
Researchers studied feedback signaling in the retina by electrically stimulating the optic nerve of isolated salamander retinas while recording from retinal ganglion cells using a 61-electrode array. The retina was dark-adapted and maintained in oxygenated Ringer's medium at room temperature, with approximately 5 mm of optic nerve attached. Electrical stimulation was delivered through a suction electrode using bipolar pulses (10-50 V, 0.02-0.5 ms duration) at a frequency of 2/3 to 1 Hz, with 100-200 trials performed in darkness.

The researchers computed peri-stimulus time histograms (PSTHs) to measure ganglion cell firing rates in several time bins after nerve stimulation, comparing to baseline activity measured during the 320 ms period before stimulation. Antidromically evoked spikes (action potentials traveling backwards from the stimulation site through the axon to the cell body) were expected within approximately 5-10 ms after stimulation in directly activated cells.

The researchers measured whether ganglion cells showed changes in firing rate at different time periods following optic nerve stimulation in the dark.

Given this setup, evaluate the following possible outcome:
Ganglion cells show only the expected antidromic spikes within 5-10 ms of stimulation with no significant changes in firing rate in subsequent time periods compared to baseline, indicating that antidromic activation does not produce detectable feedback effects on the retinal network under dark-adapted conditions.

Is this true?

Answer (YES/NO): NO